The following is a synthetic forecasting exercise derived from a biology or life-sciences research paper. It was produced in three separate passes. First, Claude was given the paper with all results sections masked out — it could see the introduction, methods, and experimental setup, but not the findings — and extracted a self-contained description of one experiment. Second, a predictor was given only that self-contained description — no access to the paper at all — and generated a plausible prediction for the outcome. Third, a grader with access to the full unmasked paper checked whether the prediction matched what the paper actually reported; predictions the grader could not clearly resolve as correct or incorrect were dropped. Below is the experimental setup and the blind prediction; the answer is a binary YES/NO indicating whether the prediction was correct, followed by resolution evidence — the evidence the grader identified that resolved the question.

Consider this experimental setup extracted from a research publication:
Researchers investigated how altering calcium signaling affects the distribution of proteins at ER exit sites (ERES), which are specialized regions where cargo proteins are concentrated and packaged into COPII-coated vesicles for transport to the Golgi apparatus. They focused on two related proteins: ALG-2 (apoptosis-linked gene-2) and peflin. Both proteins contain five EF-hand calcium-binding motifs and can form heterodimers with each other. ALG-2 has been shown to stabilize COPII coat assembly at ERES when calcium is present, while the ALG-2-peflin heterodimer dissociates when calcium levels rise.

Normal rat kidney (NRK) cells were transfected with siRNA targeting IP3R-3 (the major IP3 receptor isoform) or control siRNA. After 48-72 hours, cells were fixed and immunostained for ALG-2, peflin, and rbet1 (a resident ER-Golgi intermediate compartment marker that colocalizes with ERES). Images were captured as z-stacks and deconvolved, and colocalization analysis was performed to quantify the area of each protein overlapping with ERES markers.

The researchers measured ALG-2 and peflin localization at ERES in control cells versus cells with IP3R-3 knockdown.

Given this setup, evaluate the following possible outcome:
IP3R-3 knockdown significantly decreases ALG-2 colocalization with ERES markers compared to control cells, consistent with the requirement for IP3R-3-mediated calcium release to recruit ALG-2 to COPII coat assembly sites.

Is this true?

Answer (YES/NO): NO